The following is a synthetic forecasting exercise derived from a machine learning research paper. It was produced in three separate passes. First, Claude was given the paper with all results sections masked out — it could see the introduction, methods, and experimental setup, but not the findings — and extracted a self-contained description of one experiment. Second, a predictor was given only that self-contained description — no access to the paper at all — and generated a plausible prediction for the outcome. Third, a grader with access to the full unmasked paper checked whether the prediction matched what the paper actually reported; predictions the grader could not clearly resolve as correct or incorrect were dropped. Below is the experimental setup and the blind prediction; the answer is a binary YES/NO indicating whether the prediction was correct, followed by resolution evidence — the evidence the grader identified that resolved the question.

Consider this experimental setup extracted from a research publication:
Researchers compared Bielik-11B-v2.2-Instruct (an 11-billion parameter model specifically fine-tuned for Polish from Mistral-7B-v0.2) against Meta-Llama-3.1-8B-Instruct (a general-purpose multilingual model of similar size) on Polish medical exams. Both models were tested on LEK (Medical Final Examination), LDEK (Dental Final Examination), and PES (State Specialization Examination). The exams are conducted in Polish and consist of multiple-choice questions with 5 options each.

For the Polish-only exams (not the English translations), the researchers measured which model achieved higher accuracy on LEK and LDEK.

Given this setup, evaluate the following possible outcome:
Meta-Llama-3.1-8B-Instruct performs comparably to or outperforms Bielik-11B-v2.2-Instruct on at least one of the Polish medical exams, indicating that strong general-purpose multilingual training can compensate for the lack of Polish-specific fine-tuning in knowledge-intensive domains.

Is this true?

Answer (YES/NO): NO